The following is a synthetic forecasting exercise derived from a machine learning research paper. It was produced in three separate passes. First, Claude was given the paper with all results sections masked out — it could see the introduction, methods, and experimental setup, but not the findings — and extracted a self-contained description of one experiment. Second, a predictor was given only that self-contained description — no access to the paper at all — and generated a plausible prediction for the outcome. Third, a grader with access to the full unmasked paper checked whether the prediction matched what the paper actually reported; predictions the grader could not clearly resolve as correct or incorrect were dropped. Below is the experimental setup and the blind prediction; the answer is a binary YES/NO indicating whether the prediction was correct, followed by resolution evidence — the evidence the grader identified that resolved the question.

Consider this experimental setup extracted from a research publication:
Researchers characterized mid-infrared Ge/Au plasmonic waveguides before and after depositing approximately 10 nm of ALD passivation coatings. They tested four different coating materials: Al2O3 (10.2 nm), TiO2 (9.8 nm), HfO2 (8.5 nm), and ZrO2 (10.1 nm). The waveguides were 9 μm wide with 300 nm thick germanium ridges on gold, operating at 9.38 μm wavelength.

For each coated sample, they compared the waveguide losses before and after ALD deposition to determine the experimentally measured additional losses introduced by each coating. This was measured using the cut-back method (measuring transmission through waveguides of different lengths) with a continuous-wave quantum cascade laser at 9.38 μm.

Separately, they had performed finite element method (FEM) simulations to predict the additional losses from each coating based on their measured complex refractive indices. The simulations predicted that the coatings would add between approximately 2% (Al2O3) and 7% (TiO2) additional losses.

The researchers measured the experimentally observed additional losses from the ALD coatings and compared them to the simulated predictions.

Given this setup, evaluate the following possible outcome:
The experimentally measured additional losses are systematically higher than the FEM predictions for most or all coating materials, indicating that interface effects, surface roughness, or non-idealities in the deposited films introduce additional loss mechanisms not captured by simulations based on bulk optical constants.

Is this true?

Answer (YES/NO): YES